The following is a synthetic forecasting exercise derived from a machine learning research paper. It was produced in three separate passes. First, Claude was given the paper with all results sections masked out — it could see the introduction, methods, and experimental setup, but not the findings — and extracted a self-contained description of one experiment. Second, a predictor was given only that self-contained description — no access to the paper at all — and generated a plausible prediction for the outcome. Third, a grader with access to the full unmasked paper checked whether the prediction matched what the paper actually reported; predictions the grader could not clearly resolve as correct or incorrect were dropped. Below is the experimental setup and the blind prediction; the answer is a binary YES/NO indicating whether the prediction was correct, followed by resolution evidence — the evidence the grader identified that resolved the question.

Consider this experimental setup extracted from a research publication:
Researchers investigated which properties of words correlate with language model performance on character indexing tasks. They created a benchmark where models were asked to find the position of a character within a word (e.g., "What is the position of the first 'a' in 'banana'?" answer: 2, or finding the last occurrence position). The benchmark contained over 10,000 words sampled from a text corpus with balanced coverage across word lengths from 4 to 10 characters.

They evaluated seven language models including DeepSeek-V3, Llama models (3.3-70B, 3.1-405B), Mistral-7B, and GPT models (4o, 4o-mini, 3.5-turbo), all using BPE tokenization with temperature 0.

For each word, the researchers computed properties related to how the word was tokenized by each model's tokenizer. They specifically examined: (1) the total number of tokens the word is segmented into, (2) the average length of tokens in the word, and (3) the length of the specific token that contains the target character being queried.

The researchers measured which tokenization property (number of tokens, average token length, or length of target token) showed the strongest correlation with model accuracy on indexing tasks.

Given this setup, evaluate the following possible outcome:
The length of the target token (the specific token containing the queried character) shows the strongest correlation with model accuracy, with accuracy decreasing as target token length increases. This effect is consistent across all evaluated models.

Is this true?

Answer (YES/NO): NO